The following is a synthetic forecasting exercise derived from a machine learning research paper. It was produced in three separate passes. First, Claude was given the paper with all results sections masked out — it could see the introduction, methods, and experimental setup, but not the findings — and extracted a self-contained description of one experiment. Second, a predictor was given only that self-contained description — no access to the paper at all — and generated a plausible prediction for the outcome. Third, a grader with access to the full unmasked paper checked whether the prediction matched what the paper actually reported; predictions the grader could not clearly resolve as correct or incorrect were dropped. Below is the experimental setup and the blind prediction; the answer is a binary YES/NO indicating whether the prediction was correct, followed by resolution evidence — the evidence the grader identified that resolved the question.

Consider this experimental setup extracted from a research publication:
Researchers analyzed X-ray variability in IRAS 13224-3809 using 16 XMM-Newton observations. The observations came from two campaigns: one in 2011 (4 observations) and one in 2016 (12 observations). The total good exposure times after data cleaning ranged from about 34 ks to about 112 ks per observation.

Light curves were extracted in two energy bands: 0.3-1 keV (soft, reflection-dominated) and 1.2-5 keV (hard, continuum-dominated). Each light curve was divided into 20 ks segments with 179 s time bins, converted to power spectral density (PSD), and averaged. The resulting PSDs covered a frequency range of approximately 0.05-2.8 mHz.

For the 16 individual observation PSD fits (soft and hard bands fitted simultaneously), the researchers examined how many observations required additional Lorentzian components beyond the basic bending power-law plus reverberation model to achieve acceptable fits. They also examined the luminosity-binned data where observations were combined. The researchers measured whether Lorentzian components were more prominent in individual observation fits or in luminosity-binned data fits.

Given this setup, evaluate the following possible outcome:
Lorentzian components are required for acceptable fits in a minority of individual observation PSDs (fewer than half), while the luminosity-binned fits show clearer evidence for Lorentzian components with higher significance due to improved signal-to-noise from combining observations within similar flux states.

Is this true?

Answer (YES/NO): NO